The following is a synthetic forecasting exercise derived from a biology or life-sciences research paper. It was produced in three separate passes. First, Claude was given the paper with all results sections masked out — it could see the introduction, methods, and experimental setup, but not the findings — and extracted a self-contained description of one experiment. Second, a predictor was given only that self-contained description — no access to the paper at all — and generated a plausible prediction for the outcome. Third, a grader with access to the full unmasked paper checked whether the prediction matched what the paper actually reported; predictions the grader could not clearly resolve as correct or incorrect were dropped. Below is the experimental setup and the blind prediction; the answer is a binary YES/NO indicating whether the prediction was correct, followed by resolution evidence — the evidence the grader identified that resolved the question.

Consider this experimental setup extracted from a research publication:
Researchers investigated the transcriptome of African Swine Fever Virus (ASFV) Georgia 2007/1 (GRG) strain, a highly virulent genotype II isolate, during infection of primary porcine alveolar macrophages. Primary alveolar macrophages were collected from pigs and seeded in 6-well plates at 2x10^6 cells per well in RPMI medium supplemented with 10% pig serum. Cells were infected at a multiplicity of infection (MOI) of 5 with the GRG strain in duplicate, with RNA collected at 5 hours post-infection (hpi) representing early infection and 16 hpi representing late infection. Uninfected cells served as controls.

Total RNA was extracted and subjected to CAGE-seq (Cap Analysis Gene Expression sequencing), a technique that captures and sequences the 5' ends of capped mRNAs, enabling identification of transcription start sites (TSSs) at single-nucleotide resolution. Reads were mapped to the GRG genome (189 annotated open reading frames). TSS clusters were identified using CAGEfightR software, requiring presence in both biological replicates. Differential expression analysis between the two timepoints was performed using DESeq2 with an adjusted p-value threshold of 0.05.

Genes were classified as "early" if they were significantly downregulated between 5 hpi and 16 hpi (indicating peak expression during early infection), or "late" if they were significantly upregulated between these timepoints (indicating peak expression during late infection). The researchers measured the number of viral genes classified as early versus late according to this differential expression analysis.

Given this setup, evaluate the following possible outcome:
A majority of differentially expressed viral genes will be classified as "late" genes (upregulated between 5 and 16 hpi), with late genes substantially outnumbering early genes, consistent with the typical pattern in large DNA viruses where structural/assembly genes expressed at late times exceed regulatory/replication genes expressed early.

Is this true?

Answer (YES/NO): NO